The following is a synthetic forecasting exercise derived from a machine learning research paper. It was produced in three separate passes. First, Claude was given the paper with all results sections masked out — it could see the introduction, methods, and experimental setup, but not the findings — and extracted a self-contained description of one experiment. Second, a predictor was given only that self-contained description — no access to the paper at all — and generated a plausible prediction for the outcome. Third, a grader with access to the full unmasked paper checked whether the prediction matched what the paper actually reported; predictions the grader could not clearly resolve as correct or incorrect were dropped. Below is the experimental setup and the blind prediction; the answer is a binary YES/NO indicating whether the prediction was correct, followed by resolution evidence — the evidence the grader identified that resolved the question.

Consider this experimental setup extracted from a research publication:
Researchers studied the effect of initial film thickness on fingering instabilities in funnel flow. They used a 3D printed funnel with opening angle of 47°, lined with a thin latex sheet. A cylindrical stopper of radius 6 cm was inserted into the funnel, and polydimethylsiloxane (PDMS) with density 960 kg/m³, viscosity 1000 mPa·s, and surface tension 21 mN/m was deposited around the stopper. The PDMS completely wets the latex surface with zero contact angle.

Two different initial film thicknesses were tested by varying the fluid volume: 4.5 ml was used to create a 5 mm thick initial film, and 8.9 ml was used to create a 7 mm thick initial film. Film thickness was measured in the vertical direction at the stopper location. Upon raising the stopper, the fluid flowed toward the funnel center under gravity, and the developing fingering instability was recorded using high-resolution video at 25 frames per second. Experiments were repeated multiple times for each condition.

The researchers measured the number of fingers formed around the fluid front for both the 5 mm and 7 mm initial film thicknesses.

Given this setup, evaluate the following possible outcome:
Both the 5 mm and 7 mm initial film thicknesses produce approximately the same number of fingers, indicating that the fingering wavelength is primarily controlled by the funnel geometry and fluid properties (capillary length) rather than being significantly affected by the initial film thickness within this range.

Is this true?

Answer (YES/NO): NO